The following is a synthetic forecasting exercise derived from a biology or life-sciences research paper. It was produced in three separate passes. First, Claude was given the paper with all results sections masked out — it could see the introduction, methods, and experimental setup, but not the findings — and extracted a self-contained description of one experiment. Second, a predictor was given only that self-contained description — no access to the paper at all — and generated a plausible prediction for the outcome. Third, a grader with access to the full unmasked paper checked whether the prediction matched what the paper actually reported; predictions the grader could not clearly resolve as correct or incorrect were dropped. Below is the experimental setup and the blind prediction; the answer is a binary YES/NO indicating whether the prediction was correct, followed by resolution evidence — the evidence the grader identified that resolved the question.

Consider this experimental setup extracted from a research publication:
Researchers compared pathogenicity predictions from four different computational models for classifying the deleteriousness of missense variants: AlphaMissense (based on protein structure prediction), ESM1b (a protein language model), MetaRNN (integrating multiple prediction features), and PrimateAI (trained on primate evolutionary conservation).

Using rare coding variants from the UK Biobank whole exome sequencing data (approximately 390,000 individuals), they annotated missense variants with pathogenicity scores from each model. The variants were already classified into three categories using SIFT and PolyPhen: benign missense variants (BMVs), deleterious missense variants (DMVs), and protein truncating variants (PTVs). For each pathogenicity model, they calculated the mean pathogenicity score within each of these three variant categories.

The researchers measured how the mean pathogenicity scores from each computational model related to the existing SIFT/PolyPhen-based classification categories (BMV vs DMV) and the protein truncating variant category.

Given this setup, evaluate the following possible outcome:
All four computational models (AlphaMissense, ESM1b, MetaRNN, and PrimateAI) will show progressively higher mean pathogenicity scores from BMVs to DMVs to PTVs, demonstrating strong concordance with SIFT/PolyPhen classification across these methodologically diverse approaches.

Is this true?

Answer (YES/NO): YES